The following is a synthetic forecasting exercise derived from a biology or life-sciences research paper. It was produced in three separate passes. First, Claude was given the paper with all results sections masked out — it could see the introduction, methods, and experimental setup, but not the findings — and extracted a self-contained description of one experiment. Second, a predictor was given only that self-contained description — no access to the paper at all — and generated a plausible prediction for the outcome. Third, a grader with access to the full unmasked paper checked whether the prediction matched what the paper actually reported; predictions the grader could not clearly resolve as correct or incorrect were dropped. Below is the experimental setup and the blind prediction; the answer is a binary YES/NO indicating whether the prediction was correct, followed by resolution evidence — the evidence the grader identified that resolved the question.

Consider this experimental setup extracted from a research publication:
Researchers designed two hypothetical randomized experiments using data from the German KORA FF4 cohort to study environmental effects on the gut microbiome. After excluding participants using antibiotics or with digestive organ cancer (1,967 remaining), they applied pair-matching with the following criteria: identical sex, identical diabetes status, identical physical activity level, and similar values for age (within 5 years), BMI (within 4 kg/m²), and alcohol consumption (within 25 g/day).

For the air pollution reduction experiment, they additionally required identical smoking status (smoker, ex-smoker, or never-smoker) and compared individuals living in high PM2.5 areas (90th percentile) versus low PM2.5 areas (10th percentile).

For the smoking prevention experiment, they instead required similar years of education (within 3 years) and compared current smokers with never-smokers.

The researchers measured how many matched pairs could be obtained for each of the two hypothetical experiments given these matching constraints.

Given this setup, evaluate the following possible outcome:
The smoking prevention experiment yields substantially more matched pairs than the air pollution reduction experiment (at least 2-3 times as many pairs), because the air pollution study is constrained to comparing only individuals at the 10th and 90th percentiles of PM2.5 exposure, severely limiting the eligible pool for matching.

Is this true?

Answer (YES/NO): YES